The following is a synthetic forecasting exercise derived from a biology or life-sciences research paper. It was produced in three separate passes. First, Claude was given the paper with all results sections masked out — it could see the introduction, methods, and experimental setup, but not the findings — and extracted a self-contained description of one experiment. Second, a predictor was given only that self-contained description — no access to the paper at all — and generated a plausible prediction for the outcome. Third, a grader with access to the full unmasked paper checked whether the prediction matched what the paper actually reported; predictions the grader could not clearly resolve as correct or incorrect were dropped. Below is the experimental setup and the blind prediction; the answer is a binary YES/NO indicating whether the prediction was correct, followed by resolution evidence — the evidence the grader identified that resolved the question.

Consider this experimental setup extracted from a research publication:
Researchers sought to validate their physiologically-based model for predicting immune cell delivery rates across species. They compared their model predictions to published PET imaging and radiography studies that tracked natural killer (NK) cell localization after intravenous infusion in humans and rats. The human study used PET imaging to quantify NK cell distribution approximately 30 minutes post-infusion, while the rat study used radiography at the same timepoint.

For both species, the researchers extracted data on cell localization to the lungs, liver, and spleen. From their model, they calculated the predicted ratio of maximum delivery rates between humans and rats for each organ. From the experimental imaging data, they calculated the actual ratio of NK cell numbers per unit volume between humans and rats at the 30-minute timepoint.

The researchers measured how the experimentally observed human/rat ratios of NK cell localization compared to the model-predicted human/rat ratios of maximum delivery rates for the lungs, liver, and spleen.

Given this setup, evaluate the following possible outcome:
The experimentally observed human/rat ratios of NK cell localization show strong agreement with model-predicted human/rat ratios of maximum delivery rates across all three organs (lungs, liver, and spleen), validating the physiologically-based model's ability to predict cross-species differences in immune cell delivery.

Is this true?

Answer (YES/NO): YES